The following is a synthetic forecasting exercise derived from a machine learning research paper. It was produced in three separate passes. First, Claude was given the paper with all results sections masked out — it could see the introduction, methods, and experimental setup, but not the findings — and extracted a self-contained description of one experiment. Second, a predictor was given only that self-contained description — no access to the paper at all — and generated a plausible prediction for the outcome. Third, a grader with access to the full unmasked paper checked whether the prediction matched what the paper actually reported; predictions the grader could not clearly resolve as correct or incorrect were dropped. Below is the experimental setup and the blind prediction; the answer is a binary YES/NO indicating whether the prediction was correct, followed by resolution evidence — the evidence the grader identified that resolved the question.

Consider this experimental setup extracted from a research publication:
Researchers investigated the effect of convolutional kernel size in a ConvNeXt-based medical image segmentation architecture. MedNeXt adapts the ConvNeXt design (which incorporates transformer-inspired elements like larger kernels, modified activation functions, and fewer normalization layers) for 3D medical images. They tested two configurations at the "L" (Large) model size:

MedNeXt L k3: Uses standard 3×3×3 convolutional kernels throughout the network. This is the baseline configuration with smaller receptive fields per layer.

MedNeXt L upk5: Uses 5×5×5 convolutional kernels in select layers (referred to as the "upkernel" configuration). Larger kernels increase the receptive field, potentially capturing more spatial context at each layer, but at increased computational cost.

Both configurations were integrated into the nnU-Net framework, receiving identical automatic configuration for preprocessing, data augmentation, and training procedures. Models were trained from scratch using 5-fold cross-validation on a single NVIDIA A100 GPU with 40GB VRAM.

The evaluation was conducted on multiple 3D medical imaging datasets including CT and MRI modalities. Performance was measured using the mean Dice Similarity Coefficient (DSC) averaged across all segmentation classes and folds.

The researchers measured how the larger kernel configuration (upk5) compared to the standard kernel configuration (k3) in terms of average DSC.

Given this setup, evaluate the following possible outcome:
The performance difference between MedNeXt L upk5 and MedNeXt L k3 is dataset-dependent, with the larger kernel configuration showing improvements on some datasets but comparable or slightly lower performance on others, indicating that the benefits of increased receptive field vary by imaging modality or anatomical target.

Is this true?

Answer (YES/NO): YES